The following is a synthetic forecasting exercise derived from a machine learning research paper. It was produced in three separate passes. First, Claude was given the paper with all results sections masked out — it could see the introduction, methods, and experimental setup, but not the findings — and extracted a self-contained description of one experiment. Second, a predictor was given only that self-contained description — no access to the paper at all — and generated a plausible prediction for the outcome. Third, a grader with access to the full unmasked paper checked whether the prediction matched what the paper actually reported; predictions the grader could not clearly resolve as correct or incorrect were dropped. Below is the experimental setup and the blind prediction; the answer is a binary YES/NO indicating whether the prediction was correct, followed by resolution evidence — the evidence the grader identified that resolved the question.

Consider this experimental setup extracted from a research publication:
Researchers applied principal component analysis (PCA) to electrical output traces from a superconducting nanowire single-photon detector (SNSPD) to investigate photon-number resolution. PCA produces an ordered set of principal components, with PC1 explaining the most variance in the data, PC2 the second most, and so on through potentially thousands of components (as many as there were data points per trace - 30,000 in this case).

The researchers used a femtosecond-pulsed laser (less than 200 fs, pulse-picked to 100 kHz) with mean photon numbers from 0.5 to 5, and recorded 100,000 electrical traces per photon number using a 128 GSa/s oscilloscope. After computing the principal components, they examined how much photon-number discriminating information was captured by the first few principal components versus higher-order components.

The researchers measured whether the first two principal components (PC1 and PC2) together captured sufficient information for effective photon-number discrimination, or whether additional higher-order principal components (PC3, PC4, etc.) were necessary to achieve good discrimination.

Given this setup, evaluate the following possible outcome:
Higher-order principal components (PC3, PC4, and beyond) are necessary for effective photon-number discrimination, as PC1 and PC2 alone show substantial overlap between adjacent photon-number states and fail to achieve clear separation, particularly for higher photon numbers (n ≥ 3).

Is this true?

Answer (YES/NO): NO